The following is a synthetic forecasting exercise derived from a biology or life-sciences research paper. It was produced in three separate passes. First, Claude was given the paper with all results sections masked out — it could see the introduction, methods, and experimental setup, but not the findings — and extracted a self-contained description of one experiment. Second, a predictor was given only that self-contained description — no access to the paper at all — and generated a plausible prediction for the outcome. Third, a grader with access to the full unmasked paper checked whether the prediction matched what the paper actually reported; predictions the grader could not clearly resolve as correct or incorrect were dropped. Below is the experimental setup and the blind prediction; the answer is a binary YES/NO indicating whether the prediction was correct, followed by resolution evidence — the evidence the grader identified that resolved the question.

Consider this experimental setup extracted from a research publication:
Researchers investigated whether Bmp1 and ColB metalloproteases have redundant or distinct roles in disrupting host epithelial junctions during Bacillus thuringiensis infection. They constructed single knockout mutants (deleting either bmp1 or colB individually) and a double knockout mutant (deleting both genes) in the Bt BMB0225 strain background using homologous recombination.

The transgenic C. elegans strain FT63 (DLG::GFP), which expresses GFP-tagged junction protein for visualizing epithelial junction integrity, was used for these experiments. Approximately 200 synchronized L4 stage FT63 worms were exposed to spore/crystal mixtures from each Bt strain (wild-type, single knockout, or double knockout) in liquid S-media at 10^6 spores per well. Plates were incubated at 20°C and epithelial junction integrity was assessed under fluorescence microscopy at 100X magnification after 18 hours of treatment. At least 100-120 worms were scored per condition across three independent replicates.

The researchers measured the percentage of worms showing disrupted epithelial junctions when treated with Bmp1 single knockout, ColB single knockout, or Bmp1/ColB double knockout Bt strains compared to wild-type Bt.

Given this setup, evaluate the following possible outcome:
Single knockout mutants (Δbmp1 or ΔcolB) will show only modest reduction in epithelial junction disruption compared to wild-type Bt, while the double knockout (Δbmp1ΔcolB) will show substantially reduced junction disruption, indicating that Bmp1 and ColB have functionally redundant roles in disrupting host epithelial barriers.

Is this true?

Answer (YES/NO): NO